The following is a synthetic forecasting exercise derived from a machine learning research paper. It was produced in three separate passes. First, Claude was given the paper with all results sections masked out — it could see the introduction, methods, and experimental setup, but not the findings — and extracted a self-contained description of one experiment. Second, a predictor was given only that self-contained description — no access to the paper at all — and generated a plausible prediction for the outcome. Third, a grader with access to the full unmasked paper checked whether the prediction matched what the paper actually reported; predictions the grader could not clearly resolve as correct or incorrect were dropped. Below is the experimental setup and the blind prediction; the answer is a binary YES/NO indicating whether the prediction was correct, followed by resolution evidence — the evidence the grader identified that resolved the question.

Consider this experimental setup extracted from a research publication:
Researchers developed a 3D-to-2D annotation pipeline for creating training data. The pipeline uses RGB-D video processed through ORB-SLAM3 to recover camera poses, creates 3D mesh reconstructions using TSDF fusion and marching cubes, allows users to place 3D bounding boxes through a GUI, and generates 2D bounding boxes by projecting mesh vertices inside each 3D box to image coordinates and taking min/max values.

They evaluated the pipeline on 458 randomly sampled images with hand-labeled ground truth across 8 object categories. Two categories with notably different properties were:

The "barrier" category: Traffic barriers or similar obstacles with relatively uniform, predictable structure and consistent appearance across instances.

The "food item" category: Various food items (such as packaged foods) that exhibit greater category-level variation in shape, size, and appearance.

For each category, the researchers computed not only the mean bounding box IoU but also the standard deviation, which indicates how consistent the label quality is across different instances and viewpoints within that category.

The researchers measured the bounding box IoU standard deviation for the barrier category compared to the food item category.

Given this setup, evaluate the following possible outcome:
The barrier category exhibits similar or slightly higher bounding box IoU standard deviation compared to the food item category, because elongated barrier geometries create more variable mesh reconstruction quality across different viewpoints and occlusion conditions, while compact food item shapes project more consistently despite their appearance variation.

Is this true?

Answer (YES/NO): NO